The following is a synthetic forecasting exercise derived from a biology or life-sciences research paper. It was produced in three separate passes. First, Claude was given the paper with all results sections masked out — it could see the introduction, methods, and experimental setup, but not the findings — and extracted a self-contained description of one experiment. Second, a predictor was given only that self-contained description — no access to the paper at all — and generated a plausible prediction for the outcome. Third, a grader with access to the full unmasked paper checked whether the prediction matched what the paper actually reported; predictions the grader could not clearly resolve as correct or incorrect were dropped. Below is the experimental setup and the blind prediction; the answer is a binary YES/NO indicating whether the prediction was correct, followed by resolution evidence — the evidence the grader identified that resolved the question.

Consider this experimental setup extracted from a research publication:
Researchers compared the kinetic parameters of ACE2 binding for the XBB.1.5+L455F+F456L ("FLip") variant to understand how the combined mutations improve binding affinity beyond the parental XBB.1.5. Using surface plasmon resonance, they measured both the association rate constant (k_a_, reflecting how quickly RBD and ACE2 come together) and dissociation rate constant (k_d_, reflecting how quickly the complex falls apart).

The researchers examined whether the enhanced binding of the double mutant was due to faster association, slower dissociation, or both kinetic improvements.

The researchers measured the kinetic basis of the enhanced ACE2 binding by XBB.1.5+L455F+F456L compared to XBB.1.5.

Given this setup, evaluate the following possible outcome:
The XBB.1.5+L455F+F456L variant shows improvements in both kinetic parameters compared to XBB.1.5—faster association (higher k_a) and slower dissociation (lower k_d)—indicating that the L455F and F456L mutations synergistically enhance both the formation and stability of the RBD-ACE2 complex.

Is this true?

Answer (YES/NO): YES